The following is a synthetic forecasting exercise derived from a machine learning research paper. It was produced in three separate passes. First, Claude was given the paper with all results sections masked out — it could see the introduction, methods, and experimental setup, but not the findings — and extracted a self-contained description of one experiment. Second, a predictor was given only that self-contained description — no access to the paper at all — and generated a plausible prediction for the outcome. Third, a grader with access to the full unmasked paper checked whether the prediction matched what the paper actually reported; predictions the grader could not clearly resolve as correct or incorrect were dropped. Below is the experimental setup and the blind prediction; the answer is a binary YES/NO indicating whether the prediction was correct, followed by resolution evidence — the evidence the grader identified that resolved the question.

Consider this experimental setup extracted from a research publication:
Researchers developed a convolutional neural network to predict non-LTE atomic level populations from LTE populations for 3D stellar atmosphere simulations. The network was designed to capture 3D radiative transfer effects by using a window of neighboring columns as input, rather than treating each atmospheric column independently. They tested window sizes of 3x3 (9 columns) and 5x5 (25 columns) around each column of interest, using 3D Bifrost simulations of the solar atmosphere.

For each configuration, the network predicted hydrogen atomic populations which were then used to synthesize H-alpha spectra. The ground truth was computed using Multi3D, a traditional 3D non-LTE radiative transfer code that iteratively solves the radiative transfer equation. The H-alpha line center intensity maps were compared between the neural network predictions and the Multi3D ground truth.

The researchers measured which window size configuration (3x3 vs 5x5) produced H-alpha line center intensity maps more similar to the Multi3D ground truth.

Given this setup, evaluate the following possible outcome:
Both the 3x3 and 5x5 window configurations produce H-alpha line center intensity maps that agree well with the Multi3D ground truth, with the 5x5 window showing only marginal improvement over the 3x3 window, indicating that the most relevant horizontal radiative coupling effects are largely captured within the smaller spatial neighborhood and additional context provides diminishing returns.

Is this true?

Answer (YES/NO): NO